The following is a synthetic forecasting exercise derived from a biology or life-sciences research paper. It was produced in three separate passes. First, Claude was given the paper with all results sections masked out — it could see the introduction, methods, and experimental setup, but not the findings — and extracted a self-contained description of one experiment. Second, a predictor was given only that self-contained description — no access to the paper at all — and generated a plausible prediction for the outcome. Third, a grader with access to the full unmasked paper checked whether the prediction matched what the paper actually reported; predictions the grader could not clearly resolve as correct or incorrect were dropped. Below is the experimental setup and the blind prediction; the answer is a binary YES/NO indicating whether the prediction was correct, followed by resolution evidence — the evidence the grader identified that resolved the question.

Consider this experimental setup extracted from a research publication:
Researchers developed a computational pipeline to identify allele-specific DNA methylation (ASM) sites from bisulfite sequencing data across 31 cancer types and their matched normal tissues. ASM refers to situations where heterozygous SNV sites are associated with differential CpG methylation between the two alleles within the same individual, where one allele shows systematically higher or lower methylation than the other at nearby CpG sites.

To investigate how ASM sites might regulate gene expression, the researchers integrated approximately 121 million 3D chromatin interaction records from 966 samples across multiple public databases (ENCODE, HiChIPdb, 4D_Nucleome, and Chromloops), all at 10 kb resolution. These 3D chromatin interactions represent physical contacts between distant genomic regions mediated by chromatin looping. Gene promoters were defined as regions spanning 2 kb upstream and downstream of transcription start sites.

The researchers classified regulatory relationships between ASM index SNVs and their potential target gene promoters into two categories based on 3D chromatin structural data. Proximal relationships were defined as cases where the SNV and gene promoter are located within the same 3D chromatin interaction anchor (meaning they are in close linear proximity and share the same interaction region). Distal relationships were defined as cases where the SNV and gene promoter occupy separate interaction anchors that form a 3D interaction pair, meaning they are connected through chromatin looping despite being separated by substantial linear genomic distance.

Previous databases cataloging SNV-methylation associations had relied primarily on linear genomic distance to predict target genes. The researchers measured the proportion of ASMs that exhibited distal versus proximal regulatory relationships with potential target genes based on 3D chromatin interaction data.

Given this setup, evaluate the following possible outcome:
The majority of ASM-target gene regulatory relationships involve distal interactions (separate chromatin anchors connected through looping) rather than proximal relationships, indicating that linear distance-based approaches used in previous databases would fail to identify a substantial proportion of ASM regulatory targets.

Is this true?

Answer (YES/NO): YES